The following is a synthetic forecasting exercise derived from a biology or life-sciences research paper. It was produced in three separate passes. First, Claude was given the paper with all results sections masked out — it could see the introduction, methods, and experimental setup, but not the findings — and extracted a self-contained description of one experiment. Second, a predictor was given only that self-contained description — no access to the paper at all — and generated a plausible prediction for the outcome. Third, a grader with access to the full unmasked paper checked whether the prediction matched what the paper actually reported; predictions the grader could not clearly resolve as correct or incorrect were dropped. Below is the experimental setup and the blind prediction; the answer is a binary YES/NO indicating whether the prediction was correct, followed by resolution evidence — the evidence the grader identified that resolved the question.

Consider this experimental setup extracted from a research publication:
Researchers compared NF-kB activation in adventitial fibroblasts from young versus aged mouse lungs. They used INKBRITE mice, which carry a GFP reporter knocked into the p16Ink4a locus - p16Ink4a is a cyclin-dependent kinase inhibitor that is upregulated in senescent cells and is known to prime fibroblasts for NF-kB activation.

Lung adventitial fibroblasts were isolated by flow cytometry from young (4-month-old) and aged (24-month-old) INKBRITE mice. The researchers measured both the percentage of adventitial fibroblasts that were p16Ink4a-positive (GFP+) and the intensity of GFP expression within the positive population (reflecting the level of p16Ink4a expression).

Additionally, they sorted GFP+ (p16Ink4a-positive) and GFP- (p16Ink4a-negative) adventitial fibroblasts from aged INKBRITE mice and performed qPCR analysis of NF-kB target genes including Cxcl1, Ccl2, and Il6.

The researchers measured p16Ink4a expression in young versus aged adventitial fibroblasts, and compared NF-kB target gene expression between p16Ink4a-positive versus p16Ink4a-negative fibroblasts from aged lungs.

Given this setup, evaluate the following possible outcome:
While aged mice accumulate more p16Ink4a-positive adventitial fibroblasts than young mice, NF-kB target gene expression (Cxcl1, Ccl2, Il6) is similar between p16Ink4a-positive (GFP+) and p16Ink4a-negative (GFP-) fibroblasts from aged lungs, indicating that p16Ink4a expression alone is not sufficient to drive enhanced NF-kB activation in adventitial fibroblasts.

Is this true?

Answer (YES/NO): NO